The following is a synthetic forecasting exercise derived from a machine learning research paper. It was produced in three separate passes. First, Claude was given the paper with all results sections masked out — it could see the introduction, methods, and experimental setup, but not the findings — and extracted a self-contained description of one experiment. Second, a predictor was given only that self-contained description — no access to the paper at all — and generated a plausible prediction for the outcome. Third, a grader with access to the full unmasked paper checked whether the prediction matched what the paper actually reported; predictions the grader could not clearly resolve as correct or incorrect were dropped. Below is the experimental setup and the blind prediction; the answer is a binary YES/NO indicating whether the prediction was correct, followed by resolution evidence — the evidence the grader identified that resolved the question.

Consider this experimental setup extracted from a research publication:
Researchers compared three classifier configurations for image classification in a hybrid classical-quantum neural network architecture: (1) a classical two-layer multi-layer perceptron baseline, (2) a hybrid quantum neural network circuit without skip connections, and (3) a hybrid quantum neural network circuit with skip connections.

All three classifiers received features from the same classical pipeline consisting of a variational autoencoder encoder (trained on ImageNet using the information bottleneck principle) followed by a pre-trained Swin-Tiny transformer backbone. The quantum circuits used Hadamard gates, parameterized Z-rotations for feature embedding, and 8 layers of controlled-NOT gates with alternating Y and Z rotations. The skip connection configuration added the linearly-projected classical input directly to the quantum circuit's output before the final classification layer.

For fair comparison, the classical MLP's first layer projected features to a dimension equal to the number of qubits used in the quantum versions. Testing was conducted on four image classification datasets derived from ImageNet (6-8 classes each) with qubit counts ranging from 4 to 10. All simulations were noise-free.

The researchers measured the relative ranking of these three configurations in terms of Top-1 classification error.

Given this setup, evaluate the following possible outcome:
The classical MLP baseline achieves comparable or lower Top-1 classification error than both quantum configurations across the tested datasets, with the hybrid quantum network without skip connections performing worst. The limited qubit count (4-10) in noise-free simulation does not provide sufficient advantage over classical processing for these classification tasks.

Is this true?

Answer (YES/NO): NO